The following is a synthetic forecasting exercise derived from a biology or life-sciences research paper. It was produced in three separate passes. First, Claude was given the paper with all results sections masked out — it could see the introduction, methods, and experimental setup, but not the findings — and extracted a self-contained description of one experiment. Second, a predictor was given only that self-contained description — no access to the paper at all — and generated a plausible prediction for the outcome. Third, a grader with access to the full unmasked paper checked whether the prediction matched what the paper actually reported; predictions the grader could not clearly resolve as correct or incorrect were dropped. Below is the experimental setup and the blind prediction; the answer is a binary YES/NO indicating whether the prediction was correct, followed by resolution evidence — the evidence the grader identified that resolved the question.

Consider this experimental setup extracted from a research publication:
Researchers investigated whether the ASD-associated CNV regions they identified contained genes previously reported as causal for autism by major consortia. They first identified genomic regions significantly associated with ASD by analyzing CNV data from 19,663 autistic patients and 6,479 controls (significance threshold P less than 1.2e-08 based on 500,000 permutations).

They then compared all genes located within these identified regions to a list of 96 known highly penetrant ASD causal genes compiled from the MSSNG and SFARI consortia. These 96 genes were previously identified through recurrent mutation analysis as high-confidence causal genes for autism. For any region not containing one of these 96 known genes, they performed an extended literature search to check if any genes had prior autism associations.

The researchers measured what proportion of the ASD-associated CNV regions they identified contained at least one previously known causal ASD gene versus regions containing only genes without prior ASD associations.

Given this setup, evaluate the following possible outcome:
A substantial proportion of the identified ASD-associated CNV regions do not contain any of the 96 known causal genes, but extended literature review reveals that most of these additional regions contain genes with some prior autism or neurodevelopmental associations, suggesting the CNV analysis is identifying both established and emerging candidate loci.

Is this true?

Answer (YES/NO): YES